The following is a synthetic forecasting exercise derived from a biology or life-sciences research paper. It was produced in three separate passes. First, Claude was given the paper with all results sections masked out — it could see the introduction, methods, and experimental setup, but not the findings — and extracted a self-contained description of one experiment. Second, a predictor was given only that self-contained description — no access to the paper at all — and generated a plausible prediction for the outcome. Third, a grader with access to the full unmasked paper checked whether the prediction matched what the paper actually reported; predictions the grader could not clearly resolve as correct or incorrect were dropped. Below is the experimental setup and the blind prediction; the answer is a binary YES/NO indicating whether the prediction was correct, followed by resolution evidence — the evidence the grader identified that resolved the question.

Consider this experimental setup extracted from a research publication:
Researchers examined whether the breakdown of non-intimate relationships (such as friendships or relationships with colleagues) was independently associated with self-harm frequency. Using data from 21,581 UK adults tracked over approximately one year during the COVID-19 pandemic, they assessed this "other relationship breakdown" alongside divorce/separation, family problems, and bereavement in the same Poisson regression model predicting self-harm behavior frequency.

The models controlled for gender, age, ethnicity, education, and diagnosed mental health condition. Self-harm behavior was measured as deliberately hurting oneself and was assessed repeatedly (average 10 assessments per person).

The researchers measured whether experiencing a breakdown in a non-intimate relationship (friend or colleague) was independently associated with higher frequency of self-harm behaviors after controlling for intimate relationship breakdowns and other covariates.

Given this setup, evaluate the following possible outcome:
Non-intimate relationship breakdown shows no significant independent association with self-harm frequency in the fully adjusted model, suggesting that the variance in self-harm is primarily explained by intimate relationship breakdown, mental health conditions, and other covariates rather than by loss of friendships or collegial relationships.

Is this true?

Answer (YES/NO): NO